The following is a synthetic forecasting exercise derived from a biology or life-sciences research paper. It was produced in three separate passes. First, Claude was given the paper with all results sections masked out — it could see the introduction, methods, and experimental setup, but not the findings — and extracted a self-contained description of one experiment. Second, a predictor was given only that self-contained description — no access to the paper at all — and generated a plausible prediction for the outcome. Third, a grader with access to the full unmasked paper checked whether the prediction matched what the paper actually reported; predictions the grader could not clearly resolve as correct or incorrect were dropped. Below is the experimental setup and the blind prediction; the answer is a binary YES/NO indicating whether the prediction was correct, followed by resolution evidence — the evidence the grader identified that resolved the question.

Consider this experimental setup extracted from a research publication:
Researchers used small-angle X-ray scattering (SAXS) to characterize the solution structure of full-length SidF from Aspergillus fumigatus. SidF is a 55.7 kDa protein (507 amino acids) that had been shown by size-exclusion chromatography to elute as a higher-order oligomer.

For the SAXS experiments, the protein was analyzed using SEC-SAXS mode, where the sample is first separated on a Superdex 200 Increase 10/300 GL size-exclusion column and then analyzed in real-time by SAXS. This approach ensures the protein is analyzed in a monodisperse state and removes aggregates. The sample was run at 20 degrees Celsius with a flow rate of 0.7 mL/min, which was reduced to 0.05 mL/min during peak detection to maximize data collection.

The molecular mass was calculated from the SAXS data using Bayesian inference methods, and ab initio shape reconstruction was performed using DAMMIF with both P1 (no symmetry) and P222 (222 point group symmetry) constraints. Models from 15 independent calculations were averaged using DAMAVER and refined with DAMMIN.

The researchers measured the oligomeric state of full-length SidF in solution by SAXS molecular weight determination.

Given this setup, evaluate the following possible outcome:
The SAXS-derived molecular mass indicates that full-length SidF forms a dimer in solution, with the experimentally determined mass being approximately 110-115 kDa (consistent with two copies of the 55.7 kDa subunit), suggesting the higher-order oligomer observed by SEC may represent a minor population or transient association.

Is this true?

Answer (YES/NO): NO